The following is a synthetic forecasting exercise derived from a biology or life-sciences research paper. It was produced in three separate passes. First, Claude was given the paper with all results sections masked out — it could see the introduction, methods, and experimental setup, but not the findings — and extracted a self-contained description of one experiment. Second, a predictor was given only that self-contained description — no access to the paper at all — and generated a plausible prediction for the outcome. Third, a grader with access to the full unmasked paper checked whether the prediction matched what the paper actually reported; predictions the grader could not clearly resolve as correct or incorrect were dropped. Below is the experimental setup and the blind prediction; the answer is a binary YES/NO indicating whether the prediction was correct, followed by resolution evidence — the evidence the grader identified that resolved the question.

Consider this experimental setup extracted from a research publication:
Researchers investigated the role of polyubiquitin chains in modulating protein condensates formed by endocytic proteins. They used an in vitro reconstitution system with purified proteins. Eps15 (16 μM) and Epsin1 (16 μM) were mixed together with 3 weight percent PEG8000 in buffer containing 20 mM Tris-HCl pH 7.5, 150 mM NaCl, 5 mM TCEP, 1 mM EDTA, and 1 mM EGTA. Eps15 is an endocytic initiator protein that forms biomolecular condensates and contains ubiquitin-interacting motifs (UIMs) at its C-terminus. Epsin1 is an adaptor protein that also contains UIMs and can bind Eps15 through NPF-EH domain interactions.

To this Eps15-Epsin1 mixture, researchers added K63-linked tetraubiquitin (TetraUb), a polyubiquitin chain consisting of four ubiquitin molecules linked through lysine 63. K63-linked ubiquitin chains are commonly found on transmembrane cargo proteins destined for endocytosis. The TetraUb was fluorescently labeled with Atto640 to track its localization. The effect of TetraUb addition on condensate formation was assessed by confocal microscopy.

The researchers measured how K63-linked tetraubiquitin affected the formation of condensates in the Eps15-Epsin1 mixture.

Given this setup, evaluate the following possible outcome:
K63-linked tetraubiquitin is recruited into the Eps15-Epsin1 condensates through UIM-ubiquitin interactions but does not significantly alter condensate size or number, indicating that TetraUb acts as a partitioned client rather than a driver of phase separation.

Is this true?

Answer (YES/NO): NO